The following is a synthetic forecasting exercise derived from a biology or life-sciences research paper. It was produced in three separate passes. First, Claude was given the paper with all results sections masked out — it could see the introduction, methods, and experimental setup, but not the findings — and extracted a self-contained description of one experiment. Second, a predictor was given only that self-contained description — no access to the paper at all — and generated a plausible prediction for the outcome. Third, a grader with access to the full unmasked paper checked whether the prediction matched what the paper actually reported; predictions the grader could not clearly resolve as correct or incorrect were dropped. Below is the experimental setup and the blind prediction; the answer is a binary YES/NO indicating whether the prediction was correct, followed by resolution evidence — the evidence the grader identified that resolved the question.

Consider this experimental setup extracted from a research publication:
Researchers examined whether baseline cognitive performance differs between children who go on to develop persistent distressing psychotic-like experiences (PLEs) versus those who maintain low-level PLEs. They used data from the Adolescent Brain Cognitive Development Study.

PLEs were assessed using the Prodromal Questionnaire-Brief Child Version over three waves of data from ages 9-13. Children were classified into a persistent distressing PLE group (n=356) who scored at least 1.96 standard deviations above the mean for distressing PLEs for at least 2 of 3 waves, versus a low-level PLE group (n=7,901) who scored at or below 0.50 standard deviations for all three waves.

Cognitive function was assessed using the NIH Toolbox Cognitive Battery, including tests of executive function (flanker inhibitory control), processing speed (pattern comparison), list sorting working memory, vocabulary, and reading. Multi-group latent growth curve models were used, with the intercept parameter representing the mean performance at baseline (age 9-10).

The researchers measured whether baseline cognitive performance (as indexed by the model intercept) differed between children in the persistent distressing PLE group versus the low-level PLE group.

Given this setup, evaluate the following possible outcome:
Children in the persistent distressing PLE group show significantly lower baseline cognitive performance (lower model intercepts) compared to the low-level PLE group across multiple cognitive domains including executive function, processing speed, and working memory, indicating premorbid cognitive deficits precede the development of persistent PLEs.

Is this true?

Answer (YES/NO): YES